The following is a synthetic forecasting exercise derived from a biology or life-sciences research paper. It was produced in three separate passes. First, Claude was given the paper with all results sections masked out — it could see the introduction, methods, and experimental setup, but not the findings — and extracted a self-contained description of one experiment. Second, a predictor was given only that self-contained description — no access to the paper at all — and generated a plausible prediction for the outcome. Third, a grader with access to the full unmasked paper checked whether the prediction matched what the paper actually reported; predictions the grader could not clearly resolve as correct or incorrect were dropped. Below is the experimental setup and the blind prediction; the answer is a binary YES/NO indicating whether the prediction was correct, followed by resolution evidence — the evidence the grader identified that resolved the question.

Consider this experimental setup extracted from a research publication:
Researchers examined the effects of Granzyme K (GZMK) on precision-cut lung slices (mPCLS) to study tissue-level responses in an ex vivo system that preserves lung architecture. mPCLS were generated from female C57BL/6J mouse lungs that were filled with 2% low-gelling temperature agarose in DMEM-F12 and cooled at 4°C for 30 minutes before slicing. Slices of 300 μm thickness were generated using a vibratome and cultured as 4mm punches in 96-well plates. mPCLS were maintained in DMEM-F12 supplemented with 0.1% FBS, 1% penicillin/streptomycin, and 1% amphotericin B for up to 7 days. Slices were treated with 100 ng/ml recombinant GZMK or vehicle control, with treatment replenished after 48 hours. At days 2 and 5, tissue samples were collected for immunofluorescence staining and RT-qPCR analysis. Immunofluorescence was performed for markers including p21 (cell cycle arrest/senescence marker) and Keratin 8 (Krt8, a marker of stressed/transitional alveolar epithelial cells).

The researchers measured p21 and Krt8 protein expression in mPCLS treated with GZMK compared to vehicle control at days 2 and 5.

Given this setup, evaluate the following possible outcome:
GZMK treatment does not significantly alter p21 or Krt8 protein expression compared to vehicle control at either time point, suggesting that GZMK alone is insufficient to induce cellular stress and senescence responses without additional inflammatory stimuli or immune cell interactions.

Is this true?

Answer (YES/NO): NO